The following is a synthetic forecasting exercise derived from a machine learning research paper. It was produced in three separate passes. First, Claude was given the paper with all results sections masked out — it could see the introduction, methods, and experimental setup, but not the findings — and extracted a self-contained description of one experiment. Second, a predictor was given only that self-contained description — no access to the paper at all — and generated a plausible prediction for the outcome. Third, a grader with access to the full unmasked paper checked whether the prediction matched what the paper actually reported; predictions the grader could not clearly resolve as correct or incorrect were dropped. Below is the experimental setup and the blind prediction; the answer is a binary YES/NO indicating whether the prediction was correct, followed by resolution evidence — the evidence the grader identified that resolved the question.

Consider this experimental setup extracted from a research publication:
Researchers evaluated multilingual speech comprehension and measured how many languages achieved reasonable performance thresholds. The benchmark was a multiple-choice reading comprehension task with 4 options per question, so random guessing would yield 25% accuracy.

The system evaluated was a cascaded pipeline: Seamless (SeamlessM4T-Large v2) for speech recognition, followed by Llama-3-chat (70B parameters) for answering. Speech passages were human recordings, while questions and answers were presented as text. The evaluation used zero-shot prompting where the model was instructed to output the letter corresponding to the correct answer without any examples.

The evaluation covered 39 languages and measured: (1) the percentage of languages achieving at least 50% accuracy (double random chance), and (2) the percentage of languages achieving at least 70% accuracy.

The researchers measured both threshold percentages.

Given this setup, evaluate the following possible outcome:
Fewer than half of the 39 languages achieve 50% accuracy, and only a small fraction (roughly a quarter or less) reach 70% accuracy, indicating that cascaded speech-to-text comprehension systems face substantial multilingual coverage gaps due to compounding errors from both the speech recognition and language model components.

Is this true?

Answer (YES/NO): NO